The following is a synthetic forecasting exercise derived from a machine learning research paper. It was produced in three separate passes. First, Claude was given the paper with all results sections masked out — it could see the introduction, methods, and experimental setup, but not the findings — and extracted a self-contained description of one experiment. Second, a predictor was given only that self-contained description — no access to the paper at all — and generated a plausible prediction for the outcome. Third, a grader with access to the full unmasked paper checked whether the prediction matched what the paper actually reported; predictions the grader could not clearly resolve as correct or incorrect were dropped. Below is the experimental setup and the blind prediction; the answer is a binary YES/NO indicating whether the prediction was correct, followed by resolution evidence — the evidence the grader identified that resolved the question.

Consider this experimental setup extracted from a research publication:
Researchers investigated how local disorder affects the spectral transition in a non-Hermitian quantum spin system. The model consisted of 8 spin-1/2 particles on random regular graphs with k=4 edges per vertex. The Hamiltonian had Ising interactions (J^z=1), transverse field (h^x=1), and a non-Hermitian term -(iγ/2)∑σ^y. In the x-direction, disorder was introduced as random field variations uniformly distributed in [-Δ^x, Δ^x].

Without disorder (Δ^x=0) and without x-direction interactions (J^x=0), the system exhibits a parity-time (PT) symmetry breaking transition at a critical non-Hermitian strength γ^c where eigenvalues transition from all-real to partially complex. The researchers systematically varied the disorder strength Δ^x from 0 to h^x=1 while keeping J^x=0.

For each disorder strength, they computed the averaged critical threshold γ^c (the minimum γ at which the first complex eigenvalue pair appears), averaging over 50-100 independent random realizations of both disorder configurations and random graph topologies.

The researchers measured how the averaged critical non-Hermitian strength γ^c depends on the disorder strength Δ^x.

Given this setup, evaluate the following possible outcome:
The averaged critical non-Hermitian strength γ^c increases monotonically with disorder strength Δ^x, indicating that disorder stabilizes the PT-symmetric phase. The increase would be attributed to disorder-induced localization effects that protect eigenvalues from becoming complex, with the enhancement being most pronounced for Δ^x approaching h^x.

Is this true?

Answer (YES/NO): NO